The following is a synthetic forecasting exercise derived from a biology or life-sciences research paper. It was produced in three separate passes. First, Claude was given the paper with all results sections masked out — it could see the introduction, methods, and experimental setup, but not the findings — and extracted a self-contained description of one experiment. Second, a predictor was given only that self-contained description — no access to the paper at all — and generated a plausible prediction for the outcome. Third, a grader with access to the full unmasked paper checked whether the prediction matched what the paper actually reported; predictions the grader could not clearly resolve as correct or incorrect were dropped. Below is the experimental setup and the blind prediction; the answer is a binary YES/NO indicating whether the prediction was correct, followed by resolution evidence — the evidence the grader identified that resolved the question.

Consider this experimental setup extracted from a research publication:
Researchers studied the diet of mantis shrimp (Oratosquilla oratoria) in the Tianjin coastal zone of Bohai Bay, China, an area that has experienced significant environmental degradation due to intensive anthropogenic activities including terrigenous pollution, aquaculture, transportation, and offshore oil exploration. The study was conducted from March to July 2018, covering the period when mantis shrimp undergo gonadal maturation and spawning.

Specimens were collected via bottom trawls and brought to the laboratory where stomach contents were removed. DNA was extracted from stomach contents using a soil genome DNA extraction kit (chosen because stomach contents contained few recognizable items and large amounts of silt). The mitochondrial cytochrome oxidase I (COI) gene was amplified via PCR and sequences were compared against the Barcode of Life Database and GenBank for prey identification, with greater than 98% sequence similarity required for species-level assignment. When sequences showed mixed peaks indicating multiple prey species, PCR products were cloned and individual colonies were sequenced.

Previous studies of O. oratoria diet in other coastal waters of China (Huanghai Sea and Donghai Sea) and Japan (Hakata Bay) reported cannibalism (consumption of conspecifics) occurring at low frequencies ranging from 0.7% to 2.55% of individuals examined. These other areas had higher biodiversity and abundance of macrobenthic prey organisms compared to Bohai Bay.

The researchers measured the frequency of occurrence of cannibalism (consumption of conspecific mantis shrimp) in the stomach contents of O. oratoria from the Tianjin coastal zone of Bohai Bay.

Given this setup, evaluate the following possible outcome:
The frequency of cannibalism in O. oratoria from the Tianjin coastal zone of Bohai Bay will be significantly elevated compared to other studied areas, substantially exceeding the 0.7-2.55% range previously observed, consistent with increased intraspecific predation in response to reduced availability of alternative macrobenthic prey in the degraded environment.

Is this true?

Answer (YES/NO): YES